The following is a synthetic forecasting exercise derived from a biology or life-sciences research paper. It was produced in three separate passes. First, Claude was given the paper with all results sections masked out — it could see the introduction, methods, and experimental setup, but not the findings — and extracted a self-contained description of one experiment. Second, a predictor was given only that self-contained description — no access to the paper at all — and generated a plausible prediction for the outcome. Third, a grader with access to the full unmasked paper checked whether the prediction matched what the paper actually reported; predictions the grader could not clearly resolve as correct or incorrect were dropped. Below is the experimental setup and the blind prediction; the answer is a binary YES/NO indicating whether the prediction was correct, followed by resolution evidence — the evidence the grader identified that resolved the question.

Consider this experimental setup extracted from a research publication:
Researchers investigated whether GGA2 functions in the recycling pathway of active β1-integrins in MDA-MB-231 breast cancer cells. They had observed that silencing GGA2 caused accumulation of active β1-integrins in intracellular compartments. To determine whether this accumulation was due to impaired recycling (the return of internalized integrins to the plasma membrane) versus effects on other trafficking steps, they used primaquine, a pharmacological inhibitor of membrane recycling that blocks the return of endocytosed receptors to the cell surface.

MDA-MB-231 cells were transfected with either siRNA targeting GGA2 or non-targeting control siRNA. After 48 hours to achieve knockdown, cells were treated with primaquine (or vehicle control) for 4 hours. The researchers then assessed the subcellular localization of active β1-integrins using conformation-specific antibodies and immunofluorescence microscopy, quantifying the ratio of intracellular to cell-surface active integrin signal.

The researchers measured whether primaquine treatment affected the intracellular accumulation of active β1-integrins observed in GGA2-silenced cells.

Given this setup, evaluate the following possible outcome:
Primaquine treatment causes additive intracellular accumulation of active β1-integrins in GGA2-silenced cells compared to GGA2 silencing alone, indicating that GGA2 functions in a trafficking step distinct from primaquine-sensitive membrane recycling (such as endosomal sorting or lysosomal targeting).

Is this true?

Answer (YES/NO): NO